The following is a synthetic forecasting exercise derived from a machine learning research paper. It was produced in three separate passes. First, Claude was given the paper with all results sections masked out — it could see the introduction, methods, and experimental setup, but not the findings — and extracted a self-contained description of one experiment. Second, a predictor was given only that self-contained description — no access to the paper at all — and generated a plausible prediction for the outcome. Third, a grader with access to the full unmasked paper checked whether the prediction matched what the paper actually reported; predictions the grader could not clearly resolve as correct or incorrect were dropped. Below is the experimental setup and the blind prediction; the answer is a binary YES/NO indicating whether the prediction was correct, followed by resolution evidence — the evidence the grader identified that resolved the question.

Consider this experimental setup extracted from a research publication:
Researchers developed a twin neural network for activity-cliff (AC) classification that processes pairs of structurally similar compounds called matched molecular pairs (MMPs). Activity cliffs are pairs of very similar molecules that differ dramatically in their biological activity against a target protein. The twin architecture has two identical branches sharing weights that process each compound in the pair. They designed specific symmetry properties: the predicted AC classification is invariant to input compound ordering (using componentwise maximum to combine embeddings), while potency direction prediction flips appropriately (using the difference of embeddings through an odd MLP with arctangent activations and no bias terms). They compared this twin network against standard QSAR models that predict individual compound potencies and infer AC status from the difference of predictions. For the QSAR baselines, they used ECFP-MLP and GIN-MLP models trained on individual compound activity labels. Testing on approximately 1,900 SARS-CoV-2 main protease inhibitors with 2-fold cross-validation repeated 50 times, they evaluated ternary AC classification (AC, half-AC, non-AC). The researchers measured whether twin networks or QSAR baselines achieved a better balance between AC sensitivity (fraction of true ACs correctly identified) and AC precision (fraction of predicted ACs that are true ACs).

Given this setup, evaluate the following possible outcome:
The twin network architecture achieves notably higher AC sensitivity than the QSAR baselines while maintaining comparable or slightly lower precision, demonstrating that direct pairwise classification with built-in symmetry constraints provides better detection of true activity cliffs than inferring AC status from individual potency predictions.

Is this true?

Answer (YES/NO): NO